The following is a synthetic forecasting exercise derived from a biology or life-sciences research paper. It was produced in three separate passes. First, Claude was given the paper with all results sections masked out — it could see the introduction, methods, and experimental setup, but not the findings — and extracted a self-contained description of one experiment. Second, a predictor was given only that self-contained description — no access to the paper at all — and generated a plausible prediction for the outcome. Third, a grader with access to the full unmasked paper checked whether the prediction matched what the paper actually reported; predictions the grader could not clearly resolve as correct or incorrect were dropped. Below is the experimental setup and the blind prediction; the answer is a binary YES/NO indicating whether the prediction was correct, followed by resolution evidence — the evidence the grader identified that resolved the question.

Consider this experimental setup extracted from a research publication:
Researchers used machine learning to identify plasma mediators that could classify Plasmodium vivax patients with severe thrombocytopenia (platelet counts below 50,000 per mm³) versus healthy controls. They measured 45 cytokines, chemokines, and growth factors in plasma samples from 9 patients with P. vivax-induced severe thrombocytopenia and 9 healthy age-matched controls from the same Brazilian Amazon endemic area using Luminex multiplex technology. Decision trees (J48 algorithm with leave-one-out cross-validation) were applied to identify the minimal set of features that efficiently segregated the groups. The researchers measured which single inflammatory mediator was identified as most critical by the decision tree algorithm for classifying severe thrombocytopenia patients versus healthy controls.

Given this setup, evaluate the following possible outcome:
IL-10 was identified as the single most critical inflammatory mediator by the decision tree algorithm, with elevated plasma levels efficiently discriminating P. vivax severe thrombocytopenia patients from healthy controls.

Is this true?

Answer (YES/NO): YES